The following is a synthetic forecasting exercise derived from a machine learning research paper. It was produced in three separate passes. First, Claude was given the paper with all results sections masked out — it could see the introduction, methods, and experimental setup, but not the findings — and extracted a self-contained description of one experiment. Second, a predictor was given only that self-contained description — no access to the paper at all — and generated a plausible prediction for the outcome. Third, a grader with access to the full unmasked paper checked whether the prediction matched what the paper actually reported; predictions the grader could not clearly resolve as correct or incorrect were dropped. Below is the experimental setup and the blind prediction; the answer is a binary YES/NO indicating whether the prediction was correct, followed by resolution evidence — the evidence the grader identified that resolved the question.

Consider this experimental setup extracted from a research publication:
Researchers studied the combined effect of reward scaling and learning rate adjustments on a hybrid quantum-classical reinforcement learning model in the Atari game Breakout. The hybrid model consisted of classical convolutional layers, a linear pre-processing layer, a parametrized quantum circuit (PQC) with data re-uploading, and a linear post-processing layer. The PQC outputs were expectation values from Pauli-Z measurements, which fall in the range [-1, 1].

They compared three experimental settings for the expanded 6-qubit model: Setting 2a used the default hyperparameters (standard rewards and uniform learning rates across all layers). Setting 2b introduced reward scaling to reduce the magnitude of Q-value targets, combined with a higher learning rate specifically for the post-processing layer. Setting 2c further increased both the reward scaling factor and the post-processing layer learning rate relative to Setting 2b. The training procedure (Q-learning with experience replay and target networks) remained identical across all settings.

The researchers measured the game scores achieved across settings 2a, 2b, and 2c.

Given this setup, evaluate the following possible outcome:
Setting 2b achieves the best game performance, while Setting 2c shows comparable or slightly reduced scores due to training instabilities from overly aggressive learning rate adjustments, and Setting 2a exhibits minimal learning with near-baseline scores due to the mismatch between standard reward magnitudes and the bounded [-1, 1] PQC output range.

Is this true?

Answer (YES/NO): NO